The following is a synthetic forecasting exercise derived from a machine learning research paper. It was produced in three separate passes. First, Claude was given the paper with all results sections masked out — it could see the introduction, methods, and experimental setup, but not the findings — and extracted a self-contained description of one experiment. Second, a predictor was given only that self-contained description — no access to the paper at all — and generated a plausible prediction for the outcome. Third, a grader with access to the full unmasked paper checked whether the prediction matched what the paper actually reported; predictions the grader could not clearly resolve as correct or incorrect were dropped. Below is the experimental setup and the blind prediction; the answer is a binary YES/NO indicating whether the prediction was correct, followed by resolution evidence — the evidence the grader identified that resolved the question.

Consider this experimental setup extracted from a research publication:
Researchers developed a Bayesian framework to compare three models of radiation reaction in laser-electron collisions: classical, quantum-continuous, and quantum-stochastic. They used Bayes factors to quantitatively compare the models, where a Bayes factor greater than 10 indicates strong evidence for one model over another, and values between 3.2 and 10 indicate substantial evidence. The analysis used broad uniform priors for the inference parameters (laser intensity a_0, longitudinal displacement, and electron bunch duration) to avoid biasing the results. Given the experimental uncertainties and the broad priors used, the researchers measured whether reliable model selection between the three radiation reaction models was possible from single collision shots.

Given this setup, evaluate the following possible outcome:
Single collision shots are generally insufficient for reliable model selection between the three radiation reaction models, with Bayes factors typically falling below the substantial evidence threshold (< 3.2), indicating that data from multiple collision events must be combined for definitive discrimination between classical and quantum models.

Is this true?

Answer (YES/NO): YES